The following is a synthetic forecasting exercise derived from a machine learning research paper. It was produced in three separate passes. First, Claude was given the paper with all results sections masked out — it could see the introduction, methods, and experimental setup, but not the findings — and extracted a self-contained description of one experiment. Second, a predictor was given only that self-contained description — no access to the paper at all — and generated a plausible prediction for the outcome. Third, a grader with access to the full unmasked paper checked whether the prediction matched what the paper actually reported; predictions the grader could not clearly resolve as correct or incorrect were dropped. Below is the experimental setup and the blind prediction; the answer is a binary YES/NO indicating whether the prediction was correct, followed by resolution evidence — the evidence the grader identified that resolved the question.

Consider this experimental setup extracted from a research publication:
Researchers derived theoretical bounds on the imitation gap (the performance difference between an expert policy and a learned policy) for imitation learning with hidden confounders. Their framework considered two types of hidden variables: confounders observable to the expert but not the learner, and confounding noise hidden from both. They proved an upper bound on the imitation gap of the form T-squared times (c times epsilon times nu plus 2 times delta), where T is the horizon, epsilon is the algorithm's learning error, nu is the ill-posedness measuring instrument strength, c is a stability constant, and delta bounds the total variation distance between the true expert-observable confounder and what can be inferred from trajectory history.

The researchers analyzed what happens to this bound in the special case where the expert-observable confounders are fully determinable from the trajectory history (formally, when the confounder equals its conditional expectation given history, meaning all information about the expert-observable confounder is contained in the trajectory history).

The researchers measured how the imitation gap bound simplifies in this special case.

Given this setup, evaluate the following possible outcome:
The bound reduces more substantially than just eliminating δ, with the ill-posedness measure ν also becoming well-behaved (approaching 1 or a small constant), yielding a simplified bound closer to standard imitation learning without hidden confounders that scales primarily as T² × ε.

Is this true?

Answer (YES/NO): NO